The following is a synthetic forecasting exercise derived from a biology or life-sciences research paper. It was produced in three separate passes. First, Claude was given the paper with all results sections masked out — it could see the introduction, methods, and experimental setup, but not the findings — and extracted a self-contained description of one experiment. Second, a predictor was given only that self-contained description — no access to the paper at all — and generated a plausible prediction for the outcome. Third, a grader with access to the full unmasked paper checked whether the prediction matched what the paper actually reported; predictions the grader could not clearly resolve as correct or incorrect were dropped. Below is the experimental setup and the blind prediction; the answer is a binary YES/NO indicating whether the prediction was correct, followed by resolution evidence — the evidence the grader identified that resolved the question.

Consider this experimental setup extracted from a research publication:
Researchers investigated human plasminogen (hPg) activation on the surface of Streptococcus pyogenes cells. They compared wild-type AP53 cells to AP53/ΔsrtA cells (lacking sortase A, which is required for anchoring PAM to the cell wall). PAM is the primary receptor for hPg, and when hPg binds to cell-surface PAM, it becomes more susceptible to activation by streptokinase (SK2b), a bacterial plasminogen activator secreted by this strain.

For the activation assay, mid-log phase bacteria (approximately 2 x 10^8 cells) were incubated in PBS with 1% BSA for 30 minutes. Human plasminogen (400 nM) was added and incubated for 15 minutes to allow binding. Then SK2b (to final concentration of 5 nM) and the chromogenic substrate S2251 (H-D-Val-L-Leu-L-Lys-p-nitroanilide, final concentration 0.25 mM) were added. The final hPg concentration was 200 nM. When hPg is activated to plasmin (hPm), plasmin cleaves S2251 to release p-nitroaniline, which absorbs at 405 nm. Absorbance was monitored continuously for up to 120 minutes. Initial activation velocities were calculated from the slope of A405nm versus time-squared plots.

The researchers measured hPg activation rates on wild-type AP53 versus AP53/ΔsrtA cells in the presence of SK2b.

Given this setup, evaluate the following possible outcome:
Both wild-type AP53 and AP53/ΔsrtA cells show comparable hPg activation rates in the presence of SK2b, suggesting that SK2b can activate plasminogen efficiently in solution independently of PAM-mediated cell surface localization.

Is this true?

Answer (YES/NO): NO